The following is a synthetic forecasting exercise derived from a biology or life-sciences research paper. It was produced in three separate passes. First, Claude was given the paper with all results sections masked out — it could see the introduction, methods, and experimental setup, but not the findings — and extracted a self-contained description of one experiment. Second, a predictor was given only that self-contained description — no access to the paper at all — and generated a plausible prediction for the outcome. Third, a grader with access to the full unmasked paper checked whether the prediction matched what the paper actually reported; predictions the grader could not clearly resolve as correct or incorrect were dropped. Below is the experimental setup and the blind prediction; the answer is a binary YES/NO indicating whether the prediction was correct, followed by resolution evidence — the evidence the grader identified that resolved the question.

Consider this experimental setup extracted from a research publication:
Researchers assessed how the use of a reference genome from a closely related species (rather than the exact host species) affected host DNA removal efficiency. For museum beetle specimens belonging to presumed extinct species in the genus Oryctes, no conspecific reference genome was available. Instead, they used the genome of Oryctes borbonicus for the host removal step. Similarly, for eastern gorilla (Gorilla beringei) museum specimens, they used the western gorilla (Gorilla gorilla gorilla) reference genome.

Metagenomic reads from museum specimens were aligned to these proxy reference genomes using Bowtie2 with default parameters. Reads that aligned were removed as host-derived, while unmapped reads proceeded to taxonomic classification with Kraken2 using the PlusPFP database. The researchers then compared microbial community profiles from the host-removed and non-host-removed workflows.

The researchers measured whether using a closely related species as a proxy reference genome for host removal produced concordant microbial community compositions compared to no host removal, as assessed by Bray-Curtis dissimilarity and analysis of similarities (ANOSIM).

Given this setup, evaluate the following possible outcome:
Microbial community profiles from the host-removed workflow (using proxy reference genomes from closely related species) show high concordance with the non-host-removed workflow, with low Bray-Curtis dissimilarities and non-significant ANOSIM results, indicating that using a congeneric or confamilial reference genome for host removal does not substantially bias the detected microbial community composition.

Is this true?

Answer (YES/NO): YES